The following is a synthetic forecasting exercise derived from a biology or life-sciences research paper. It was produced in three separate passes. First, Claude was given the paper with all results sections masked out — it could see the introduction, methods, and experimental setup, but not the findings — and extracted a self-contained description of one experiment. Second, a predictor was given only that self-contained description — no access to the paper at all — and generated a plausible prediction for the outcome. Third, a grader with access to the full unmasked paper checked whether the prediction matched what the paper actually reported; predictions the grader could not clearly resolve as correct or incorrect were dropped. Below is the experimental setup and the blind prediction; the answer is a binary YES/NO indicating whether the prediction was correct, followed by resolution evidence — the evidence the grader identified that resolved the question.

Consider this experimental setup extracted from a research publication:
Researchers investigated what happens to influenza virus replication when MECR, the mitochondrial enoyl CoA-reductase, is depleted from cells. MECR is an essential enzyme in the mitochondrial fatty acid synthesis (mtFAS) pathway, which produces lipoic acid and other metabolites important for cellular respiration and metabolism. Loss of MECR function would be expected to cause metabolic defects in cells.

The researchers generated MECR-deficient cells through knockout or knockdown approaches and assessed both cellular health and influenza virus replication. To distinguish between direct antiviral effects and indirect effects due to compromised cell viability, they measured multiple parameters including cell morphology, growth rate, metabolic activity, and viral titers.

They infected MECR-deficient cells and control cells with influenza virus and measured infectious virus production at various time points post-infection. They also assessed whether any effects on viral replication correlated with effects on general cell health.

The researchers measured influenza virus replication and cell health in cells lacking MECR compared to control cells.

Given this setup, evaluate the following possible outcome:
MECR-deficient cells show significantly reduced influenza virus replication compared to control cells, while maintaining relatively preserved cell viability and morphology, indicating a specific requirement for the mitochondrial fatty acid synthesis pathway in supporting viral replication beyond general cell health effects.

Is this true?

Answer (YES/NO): NO